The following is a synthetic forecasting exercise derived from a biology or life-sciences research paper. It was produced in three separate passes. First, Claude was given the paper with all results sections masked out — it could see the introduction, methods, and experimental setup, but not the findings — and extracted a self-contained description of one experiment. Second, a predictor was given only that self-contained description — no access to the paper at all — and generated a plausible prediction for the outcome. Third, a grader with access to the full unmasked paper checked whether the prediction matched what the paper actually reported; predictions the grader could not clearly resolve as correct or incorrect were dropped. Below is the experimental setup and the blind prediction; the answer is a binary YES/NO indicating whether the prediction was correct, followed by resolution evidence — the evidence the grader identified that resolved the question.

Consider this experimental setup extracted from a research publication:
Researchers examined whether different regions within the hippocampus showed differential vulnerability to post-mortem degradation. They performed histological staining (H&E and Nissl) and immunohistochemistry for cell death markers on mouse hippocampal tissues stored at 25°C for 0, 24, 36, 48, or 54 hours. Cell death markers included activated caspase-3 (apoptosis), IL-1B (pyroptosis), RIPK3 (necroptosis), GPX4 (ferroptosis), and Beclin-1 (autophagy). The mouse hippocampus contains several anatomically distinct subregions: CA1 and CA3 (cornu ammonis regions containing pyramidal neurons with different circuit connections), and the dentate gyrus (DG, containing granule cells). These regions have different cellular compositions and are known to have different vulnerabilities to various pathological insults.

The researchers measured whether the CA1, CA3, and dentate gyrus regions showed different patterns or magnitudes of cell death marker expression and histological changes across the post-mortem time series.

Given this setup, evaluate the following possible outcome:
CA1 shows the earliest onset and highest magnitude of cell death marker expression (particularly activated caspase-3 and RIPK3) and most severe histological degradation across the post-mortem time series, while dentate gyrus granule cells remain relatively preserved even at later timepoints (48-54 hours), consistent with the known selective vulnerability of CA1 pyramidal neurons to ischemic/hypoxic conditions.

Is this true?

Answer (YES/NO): NO